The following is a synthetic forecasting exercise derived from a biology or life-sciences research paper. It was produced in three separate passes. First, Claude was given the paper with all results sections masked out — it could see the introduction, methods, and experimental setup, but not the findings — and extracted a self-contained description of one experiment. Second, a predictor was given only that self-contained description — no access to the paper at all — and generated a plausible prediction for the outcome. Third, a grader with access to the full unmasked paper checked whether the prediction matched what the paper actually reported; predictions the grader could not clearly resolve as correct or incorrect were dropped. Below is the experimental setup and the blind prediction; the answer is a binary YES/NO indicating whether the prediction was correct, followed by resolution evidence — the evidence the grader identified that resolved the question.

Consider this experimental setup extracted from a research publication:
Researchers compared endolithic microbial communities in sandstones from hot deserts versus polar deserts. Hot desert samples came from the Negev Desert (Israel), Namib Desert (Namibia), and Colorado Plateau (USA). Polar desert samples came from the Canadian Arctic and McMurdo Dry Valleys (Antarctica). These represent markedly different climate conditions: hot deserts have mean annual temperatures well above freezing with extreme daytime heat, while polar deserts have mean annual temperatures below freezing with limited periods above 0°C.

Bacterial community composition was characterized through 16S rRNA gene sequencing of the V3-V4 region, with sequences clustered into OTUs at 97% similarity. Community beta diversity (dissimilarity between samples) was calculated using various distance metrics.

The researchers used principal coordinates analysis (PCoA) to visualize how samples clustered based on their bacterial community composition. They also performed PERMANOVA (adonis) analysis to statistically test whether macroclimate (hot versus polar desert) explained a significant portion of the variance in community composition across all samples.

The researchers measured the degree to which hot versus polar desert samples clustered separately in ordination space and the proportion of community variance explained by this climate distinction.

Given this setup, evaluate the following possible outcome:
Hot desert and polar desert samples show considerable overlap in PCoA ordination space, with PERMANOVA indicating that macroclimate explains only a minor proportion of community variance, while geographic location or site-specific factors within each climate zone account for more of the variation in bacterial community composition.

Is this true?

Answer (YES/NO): NO